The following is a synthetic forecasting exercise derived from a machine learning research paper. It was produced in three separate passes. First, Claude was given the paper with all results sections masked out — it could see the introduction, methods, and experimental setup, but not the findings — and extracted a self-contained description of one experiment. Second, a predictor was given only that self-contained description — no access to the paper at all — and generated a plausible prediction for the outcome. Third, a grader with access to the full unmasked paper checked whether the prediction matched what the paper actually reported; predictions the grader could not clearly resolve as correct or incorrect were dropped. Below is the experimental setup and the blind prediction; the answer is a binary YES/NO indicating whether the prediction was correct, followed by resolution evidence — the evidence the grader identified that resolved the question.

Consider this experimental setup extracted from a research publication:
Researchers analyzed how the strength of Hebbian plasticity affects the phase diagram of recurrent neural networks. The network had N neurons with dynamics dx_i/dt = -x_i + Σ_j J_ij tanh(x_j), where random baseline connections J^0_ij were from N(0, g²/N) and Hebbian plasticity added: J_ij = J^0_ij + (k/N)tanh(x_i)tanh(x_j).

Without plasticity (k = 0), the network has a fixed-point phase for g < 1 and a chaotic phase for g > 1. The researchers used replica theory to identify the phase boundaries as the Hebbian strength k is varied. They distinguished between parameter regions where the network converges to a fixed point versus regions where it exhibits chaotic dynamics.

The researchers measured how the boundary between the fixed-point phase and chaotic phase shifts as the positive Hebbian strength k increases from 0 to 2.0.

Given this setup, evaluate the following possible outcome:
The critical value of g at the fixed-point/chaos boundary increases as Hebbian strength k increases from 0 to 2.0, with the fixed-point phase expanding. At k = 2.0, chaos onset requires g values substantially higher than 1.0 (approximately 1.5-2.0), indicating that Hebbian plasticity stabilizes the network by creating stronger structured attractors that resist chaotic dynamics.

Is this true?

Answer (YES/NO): NO